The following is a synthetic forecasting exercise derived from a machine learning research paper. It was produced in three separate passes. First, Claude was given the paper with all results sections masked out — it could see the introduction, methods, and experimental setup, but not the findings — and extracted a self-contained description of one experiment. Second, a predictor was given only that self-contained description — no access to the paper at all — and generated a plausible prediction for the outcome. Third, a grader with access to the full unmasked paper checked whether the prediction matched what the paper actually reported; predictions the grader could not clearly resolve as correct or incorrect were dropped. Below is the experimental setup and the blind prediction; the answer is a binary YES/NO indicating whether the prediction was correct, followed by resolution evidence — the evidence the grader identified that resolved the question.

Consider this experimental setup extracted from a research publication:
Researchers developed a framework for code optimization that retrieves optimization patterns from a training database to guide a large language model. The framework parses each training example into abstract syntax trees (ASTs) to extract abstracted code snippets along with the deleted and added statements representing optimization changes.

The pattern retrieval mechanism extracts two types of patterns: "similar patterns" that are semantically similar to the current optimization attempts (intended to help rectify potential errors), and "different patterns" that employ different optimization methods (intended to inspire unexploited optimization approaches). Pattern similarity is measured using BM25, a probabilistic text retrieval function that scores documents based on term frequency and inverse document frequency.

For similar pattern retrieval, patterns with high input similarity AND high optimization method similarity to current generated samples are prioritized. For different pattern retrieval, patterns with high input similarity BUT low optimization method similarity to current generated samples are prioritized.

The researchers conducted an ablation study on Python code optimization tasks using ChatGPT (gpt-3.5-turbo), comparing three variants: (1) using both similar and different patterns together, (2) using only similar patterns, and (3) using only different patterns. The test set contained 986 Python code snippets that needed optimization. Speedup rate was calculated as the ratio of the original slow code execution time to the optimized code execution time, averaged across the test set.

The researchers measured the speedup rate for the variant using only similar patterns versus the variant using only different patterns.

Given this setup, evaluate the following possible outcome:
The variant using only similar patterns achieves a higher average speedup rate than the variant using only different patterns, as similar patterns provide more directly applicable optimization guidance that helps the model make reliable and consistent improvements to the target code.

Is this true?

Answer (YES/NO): YES